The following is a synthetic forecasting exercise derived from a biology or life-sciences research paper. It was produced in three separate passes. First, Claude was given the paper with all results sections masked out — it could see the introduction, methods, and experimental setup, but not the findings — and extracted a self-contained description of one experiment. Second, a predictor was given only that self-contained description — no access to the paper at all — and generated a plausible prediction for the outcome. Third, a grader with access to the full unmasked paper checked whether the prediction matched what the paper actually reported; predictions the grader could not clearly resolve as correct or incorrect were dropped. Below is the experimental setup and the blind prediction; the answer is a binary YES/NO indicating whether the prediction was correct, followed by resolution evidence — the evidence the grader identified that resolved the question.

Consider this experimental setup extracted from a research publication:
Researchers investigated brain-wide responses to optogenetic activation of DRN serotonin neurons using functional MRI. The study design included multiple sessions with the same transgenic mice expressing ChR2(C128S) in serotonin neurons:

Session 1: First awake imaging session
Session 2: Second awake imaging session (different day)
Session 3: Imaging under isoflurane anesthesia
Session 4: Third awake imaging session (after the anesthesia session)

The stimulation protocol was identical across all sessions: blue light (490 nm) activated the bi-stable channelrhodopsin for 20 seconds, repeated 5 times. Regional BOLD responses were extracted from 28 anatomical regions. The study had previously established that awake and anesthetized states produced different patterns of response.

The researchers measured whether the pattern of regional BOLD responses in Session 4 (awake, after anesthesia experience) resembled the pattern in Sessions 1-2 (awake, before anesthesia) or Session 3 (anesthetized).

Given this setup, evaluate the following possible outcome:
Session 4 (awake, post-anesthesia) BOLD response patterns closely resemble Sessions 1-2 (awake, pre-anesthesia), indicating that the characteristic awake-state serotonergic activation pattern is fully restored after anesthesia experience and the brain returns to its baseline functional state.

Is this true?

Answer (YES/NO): YES